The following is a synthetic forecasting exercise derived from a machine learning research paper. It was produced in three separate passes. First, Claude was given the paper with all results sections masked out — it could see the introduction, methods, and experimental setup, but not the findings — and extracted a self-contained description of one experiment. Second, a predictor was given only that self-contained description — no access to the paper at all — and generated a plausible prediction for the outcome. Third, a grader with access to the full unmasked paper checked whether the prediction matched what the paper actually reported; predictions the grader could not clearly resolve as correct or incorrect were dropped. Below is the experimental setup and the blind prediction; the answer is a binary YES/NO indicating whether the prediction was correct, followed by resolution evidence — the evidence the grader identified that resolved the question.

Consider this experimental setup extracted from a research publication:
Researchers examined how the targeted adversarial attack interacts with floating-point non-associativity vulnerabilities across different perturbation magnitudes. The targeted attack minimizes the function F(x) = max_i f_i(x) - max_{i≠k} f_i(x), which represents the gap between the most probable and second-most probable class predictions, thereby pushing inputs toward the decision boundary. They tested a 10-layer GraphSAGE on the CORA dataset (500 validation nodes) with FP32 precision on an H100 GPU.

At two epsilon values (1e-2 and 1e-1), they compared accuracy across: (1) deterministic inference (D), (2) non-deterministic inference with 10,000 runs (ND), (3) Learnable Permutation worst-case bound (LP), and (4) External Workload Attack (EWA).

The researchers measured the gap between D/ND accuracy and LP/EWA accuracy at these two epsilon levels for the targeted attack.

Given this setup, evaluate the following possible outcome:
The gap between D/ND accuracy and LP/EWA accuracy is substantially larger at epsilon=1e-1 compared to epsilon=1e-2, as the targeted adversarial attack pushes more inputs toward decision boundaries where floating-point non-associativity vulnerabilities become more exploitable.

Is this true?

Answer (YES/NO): NO